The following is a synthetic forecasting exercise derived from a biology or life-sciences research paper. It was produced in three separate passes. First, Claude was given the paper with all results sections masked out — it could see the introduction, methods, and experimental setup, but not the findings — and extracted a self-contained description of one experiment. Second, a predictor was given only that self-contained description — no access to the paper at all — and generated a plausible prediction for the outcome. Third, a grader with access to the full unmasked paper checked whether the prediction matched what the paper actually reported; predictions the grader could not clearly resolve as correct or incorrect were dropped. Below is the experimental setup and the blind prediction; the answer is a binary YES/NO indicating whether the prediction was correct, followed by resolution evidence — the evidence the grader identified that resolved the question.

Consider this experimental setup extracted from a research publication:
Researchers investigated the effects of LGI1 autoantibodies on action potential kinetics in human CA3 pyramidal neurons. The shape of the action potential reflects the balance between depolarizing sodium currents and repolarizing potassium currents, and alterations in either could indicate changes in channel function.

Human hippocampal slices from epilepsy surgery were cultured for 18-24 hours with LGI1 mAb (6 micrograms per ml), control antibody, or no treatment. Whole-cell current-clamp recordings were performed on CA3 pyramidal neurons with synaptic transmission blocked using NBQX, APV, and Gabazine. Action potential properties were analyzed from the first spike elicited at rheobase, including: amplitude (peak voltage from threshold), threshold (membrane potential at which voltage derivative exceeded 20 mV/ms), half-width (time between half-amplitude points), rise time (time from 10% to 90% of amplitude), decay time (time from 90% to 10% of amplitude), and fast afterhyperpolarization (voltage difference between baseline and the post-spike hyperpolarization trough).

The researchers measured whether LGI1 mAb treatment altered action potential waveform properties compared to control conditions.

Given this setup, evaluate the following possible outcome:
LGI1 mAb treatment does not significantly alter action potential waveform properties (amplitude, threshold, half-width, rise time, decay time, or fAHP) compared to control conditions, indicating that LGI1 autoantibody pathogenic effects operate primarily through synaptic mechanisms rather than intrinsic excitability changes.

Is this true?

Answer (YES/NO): NO